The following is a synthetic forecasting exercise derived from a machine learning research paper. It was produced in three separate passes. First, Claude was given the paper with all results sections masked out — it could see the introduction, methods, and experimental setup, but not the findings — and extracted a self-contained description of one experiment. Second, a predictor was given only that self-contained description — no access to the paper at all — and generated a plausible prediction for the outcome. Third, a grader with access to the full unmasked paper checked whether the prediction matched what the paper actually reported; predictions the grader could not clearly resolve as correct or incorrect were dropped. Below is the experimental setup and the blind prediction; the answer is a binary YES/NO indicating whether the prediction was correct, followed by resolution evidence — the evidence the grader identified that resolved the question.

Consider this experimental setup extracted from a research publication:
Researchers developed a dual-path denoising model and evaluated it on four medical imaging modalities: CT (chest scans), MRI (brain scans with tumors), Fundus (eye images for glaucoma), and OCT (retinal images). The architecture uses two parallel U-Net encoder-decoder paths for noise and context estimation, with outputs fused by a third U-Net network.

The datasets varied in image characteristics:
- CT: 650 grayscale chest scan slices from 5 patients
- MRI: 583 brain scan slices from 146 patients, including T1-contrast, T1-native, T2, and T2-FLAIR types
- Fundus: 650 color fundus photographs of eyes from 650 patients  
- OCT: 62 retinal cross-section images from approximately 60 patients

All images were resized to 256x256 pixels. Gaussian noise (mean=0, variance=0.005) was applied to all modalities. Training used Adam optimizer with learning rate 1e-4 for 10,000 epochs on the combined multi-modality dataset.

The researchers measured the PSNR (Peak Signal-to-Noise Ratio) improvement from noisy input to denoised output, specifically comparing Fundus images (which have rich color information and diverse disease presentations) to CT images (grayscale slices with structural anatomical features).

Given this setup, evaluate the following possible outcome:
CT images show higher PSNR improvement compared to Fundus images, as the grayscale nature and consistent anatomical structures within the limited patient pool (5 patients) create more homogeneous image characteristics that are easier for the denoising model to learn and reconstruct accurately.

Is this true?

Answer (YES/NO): NO